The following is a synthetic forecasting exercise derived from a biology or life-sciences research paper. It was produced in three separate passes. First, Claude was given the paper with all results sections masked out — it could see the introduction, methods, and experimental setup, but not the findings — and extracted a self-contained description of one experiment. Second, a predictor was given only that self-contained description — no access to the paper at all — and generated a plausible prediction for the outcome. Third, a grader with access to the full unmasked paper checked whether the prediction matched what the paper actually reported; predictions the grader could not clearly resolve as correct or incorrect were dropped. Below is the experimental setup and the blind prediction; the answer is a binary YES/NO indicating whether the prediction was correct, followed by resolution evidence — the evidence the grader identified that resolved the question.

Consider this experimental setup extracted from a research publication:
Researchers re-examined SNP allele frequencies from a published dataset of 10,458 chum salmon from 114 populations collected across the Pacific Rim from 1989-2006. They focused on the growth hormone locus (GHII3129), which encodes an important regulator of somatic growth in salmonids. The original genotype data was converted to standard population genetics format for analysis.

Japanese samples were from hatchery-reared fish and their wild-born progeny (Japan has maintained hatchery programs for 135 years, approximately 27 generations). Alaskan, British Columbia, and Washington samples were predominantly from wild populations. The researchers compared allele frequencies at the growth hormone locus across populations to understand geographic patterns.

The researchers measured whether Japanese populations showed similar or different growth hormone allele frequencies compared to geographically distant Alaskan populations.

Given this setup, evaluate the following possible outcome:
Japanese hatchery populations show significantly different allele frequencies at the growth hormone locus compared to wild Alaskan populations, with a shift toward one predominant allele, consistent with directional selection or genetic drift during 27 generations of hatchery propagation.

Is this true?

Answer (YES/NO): NO